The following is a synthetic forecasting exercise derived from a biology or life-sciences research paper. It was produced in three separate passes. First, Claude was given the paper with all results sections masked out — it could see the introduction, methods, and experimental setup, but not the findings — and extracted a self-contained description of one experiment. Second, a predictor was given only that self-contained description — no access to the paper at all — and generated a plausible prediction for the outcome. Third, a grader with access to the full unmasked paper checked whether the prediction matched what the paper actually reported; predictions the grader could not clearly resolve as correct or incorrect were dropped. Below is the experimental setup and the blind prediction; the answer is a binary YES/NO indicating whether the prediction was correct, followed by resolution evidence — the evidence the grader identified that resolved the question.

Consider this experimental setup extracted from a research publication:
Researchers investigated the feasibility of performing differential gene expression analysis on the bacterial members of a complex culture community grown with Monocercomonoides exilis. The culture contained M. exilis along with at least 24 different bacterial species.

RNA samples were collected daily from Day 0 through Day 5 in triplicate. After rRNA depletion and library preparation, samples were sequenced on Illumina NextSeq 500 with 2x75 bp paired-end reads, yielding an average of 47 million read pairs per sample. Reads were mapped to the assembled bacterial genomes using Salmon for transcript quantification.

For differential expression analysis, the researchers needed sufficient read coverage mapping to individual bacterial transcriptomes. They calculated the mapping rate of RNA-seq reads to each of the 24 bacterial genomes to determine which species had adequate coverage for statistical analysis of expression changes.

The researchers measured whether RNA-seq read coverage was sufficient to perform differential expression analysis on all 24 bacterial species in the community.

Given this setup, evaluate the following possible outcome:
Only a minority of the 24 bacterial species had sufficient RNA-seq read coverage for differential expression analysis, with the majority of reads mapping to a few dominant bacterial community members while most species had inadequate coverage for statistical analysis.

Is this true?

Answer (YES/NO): YES